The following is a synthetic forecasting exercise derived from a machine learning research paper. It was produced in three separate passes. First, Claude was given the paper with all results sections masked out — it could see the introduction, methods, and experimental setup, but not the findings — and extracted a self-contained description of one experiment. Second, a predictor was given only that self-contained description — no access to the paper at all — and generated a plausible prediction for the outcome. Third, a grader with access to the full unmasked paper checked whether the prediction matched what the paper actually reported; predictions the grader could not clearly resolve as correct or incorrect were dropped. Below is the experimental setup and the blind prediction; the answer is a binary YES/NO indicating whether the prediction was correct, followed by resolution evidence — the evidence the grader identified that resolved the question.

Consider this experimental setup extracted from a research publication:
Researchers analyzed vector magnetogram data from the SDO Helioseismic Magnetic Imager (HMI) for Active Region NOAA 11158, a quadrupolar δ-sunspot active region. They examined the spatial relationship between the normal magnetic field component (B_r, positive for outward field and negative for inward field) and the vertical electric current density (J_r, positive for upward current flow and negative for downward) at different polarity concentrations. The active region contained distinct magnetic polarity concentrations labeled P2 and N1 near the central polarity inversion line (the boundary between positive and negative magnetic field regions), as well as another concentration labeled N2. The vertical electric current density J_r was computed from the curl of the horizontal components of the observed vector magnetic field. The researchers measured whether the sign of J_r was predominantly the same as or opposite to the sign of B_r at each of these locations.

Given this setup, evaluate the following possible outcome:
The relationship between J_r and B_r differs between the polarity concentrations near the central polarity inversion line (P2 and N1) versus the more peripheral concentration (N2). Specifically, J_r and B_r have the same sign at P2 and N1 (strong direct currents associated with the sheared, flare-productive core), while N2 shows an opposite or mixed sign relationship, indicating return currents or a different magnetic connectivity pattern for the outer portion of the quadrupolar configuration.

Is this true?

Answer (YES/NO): YES